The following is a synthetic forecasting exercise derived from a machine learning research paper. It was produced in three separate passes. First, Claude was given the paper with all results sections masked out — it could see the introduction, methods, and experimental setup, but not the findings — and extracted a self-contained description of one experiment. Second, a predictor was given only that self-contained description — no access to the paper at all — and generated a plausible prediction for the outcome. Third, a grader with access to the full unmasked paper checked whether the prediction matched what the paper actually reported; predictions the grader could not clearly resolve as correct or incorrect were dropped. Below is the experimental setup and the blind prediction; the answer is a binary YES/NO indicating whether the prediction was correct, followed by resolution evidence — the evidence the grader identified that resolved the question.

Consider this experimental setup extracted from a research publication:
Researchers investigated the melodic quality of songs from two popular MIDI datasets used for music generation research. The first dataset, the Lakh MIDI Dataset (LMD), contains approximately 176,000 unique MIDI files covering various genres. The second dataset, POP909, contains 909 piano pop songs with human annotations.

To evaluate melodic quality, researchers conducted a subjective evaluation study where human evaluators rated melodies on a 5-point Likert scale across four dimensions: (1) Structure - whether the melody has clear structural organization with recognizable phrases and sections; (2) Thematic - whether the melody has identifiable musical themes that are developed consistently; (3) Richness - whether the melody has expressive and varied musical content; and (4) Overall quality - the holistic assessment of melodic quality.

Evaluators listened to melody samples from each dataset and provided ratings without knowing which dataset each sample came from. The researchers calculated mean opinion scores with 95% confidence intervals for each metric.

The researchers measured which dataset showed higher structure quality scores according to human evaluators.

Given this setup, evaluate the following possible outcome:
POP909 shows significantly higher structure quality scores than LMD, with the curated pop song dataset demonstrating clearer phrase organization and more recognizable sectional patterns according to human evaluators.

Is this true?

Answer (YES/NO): YES